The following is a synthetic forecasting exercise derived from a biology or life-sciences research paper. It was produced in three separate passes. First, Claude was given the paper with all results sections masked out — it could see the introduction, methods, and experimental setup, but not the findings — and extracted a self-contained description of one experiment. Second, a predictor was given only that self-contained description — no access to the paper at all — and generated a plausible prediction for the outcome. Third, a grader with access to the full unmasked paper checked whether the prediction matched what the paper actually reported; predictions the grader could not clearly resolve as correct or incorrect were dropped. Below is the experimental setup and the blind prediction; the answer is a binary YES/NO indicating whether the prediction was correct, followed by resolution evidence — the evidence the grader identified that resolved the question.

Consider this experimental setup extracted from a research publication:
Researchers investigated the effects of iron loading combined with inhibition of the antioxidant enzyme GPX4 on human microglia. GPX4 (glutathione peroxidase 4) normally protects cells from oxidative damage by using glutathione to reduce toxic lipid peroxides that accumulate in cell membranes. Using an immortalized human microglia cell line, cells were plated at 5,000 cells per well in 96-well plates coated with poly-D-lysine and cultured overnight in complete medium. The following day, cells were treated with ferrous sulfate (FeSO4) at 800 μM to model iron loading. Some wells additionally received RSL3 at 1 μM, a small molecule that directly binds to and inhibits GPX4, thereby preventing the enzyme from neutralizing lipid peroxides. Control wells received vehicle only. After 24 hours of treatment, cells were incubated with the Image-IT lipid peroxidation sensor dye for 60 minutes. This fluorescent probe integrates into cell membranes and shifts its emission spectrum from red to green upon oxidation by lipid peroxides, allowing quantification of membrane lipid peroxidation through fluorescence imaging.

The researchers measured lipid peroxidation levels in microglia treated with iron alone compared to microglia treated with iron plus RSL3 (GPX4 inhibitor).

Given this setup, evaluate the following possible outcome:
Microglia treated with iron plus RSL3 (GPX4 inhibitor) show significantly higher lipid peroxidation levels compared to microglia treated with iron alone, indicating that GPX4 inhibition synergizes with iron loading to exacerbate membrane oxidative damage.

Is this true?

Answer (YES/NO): YES